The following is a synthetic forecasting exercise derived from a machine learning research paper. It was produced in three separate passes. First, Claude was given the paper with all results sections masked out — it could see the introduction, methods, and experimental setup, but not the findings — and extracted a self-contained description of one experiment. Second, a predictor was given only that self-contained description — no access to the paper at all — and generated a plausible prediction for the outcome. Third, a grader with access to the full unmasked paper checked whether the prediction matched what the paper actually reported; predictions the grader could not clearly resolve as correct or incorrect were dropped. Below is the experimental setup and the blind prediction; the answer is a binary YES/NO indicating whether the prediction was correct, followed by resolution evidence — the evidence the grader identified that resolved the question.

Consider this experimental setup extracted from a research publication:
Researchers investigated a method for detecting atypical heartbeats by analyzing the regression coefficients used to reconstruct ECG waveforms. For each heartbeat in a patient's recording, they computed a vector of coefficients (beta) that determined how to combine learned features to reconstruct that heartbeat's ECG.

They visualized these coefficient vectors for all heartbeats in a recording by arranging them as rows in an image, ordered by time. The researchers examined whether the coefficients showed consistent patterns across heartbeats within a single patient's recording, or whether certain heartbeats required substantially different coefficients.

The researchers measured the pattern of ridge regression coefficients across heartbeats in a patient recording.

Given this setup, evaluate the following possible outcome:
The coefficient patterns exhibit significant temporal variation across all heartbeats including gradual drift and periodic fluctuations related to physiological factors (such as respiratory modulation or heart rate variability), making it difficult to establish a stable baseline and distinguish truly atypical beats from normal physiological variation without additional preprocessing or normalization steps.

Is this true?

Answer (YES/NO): NO